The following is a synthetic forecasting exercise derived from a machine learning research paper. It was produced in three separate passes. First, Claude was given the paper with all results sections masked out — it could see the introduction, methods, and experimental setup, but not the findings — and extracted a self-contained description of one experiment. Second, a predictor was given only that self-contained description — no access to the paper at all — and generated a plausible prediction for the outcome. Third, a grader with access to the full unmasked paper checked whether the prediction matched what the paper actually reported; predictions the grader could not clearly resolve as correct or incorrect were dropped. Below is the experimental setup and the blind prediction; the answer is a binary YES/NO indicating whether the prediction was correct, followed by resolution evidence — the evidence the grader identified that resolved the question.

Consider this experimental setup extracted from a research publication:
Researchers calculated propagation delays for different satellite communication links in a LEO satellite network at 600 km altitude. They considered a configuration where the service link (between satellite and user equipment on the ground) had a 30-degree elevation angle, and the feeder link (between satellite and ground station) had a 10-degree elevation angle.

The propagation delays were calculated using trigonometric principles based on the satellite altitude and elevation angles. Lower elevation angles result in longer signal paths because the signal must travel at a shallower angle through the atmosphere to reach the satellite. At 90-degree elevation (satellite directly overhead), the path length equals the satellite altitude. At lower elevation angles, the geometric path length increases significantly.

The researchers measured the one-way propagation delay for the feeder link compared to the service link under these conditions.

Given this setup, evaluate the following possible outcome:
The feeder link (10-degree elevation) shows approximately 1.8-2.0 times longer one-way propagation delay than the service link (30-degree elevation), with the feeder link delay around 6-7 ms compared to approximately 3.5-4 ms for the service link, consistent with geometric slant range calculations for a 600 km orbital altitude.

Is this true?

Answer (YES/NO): YES